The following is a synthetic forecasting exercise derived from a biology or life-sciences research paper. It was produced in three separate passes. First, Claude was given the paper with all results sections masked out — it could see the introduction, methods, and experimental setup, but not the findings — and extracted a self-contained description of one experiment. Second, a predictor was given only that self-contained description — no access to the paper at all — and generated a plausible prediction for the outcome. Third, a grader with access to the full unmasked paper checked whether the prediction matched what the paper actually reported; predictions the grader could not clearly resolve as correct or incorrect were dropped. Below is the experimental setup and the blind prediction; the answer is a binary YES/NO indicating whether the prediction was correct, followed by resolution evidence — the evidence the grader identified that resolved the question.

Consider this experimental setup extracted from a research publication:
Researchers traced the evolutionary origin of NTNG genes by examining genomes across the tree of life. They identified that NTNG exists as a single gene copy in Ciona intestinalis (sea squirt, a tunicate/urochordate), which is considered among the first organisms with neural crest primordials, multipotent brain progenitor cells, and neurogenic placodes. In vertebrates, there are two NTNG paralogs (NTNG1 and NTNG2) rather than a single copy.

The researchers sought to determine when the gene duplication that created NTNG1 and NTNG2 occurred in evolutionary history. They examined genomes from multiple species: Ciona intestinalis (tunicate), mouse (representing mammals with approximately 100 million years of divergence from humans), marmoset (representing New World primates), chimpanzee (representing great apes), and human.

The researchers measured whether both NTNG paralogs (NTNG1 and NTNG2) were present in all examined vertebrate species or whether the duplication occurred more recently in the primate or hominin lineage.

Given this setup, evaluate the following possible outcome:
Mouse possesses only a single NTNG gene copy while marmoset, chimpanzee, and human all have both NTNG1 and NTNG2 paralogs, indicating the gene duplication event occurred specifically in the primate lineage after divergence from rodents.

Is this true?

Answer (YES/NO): NO